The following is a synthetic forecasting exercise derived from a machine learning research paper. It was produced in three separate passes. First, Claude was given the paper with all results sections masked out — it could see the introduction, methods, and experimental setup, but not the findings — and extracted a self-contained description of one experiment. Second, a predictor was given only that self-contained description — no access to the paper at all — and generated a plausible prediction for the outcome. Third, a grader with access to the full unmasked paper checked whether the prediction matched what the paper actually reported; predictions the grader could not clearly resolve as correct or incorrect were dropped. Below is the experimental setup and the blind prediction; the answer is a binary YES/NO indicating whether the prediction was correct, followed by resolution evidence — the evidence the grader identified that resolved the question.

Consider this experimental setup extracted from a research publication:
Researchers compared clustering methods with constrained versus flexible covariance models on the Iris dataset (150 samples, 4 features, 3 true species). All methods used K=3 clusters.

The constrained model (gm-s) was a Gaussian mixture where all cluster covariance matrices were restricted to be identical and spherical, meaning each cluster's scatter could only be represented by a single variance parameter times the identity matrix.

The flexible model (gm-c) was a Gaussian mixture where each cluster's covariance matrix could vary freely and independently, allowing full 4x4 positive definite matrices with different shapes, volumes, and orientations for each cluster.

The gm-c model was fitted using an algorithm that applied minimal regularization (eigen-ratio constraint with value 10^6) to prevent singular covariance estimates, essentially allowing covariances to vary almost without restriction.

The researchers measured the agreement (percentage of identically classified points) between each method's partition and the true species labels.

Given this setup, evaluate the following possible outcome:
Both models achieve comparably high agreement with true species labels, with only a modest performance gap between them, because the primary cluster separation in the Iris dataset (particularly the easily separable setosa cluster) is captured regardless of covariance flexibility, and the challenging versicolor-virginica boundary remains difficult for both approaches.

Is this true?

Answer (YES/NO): NO